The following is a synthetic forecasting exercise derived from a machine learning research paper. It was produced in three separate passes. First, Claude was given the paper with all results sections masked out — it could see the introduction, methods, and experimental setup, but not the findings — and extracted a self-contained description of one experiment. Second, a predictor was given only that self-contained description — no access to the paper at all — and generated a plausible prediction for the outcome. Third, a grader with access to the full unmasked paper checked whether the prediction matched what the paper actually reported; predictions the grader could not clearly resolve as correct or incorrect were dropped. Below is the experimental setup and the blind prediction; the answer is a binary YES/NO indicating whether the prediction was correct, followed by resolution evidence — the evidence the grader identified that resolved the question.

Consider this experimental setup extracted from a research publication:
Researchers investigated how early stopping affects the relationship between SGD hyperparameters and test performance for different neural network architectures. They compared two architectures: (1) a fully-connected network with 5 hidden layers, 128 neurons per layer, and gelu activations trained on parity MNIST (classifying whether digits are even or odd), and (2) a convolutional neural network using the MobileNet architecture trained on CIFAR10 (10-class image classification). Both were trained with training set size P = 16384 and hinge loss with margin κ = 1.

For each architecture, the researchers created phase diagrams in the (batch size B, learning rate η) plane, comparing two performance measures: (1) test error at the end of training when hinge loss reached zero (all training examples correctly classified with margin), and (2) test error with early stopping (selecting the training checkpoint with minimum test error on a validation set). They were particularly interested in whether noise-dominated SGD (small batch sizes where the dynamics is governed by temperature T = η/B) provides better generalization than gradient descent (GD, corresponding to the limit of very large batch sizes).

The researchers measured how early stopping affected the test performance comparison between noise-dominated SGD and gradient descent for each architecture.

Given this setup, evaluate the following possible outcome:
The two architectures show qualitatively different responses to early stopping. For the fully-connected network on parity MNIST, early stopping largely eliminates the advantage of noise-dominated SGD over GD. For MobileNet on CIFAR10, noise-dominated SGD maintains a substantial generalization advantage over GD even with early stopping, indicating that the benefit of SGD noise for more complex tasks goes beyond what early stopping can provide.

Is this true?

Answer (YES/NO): NO